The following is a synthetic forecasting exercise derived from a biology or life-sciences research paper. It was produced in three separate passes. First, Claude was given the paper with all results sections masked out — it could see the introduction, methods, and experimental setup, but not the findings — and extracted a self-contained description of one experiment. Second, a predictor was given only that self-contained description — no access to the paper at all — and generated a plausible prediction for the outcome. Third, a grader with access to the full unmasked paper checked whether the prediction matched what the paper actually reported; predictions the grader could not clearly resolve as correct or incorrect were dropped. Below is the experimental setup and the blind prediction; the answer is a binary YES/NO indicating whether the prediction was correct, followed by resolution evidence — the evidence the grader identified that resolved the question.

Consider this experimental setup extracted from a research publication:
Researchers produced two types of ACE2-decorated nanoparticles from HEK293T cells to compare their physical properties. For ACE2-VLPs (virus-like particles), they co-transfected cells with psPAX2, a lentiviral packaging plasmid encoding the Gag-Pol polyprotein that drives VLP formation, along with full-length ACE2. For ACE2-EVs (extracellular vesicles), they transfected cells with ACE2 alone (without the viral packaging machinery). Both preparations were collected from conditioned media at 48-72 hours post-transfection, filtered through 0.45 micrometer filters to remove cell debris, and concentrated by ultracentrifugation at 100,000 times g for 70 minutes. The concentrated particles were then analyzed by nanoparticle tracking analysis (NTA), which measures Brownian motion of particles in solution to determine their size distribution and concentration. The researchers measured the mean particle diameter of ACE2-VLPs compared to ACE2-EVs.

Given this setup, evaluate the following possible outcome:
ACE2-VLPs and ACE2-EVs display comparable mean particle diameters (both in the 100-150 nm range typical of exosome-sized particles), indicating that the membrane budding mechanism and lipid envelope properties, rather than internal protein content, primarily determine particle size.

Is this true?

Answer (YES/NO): NO